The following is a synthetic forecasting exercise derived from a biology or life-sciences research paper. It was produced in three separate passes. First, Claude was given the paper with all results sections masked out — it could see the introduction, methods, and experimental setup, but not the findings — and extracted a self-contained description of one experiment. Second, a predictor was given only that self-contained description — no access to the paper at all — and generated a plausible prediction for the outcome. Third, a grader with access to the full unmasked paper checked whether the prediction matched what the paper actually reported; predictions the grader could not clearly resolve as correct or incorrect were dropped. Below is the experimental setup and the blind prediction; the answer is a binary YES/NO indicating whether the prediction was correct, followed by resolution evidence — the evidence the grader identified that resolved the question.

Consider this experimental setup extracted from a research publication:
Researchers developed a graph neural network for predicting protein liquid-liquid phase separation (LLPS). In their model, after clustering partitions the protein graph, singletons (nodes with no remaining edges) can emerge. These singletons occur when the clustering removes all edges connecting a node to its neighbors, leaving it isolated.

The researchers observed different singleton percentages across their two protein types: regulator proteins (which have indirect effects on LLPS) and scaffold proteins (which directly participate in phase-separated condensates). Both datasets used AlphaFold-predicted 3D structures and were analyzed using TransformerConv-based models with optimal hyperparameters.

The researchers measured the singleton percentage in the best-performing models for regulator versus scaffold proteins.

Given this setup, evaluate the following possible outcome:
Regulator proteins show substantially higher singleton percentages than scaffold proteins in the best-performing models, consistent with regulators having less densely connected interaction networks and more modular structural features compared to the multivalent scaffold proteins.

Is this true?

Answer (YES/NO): YES